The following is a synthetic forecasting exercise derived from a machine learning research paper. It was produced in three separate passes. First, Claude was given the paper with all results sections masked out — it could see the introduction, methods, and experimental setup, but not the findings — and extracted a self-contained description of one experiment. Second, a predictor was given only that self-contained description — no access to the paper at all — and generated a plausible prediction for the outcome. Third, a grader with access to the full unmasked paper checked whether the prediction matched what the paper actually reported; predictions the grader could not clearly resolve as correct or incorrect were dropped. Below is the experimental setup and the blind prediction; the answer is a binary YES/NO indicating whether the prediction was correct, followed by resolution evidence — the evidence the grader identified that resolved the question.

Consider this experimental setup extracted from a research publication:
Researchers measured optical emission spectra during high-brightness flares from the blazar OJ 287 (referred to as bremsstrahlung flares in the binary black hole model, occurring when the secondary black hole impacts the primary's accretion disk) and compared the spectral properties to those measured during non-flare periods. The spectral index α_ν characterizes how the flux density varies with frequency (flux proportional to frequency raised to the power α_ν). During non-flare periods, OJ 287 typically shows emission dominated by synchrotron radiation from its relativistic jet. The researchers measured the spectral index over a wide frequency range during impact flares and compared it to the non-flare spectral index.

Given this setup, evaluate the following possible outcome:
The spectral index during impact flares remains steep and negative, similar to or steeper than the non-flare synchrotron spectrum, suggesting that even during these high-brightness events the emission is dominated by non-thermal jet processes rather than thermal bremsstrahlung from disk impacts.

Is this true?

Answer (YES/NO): NO